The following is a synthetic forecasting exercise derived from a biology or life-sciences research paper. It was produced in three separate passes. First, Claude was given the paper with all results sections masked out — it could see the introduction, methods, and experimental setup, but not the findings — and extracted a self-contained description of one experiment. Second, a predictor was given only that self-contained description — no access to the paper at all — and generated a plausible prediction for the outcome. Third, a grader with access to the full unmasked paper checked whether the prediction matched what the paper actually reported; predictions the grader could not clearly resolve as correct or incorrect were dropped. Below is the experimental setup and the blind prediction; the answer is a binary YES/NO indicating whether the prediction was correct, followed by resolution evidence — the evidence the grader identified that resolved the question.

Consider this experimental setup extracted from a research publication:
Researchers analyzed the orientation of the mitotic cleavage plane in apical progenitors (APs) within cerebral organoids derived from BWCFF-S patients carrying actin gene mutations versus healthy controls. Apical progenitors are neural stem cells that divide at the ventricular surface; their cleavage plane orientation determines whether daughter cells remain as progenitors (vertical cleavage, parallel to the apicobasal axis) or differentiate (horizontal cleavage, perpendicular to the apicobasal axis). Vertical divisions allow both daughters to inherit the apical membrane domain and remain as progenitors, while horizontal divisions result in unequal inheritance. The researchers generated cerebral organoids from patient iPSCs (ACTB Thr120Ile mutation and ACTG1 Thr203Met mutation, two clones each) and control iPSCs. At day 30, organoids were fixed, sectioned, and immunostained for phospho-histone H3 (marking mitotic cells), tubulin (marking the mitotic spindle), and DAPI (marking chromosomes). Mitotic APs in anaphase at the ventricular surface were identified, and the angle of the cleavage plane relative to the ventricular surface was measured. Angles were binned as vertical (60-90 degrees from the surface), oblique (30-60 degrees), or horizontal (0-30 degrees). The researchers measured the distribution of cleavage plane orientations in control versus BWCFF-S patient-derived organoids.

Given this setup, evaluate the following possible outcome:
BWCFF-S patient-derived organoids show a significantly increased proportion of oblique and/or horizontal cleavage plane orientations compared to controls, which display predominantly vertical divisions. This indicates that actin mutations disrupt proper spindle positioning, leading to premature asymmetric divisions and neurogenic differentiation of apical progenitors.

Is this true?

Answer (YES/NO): YES